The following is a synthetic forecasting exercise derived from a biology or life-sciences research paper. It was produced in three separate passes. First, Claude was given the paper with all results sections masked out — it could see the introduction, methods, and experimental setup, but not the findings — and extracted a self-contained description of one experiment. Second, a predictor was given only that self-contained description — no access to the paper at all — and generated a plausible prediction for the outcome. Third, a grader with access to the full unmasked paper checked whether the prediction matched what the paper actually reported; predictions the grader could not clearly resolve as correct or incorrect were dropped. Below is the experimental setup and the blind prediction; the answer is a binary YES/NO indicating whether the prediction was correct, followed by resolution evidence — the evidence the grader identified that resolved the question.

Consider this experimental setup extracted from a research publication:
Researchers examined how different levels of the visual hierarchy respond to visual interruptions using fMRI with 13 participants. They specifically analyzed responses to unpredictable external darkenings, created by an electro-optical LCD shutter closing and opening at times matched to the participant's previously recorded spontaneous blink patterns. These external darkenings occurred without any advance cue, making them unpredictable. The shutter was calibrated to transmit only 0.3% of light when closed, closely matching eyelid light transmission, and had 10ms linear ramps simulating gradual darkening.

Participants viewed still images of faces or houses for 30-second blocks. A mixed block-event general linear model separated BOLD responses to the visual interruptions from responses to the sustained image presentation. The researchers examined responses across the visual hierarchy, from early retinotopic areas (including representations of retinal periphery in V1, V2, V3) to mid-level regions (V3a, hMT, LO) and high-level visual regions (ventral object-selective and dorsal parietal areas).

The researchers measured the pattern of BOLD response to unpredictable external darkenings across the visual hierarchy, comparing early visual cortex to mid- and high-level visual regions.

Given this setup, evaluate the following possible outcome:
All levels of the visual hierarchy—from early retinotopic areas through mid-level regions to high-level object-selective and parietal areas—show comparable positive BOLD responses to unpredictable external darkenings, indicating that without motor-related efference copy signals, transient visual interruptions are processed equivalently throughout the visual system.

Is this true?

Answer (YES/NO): YES